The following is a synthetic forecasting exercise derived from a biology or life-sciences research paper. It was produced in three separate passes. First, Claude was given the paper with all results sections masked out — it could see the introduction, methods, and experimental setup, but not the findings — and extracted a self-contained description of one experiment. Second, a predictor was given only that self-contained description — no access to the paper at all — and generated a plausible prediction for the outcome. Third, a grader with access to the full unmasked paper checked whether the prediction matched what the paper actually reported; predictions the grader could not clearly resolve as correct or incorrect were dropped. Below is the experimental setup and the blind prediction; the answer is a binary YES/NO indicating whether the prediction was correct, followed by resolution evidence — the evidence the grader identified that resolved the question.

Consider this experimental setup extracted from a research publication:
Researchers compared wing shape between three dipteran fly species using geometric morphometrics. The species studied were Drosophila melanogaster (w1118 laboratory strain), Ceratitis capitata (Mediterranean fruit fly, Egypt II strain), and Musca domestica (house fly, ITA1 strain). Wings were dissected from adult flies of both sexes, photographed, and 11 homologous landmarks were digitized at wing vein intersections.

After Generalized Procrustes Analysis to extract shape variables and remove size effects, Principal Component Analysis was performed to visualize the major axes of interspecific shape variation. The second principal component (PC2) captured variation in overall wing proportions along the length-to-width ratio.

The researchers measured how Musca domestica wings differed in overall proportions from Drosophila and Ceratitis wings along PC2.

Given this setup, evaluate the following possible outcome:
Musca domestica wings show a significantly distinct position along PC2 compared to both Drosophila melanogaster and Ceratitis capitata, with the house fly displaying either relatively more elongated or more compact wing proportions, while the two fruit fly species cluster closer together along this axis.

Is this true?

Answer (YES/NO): YES